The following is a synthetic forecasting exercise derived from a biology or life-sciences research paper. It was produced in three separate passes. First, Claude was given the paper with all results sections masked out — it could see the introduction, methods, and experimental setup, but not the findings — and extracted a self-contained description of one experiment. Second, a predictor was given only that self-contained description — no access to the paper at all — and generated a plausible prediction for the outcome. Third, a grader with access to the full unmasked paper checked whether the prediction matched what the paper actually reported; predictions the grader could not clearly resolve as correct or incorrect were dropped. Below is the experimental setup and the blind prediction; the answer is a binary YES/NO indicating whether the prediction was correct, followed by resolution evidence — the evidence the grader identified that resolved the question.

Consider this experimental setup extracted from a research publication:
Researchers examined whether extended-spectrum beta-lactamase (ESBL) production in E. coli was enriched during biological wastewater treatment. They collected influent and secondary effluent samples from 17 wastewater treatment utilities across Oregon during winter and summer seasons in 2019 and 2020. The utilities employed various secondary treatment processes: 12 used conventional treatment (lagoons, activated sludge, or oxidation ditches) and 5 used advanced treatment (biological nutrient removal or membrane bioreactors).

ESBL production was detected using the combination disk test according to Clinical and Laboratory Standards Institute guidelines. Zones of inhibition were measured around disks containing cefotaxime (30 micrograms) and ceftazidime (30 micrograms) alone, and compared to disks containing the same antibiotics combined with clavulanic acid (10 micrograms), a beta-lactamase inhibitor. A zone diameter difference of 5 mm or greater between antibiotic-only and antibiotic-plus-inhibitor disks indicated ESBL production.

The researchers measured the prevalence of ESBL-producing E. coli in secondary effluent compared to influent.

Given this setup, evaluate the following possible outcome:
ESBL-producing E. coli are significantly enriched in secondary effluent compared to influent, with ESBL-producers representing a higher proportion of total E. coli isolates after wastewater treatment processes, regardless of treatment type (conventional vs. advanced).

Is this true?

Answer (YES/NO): NO